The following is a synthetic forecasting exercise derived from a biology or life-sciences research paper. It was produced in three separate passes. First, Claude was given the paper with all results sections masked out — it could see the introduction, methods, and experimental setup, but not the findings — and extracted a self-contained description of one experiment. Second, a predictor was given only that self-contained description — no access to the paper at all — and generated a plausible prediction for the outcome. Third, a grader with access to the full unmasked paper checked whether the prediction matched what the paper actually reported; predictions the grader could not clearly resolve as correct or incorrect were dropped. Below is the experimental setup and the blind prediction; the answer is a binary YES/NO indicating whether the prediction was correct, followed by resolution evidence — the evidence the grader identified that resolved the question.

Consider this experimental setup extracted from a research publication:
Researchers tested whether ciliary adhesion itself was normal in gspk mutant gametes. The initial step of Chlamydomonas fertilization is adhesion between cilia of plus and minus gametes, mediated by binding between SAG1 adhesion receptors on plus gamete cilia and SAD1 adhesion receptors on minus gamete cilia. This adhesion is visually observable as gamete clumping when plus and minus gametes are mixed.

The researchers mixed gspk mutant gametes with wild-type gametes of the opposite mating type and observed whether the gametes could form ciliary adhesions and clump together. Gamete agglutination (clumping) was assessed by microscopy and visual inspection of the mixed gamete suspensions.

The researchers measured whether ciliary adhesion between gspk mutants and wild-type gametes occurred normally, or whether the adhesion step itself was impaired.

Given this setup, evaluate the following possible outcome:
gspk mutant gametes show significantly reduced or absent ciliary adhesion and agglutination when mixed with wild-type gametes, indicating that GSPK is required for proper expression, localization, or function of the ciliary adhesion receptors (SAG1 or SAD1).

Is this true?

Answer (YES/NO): NO